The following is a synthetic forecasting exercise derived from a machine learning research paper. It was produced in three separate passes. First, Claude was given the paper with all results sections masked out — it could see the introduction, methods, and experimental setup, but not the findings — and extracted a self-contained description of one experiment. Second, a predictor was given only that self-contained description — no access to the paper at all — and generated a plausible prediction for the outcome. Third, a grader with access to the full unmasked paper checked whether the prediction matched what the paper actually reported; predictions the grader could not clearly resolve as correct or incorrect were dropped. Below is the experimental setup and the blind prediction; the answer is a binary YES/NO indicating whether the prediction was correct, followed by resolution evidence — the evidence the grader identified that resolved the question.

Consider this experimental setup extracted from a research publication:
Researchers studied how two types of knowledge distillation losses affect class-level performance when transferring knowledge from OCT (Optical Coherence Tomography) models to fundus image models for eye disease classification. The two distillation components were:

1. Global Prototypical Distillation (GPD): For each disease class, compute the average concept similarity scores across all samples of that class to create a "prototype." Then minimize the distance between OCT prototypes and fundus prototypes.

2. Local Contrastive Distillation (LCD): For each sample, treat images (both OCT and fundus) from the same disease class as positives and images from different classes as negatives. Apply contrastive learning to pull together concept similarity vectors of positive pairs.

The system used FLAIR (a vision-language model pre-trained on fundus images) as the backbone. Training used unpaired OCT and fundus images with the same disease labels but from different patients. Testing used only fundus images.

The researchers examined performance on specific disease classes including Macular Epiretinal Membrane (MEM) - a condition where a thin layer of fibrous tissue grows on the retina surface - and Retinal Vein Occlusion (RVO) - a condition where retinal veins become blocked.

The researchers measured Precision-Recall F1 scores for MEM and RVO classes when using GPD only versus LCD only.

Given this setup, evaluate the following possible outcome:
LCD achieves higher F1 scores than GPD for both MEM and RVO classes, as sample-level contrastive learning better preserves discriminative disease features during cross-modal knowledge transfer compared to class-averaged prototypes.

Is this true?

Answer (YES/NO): NO